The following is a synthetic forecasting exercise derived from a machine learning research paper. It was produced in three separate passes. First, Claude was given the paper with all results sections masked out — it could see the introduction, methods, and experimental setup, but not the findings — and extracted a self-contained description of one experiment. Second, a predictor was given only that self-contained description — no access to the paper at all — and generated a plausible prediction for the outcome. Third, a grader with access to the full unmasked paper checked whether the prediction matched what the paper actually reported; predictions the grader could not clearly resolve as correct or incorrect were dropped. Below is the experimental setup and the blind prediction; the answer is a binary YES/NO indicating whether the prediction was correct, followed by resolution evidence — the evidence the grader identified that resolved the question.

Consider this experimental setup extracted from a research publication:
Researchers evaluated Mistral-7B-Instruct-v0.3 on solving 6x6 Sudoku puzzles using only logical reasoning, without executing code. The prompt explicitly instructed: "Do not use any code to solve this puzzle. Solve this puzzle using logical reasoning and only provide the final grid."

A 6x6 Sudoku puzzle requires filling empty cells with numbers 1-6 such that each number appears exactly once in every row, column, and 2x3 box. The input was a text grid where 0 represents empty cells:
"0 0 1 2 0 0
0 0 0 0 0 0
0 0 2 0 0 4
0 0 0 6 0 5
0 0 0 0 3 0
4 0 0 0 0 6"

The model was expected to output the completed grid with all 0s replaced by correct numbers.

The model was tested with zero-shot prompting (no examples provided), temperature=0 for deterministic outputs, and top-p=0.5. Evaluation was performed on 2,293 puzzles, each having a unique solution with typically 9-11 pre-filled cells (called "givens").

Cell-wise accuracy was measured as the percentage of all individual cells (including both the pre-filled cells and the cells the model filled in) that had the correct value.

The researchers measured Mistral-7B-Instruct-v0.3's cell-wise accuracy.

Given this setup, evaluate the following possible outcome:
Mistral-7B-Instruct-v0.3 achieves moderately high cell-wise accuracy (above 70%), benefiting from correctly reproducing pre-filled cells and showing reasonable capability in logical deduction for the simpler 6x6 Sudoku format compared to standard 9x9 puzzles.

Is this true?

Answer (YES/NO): NO